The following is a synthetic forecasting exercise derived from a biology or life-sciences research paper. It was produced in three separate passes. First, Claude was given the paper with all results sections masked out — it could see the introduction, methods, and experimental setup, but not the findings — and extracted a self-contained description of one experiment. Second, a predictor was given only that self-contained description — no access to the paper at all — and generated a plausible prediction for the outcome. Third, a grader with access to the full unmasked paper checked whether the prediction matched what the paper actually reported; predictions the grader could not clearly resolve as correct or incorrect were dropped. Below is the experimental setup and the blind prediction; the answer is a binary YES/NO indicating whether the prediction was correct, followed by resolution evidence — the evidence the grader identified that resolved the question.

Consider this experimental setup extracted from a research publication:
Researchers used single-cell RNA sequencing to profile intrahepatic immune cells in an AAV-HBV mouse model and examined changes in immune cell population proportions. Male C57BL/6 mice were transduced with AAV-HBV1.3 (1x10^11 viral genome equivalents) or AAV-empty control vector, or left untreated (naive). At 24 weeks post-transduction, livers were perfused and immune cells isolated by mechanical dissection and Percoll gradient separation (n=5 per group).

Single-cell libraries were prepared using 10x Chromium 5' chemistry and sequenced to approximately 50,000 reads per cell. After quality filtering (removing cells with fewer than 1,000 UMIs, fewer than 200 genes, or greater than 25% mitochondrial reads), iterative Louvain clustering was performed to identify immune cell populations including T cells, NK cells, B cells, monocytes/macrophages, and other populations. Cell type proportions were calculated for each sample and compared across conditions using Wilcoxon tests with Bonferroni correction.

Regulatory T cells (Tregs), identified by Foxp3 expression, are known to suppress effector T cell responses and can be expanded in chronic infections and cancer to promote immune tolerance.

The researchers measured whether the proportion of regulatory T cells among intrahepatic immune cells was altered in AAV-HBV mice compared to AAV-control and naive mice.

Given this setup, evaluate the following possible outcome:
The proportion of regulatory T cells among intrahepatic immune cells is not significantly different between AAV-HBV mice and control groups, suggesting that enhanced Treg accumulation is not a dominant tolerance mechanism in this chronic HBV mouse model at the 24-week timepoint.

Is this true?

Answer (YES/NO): YES